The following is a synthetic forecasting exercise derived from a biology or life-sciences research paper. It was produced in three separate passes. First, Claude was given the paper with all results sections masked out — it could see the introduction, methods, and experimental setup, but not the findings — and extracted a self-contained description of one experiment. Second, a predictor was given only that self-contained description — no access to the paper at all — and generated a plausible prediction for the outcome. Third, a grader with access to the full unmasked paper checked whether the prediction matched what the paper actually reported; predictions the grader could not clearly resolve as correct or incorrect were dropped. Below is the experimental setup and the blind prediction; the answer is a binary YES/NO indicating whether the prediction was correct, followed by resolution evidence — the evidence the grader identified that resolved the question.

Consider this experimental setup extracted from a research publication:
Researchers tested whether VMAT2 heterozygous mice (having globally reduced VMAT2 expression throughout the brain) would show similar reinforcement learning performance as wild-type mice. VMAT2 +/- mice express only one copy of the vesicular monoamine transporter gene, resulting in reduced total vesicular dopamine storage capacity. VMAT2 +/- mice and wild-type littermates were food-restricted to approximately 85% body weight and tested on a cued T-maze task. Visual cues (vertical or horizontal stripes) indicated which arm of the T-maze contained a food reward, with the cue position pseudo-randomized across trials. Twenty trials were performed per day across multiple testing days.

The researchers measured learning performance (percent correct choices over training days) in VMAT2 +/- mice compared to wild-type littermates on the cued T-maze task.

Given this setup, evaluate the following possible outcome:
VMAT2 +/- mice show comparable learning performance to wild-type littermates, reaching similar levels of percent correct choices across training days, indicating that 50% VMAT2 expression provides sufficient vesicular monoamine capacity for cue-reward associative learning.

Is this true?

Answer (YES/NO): YES